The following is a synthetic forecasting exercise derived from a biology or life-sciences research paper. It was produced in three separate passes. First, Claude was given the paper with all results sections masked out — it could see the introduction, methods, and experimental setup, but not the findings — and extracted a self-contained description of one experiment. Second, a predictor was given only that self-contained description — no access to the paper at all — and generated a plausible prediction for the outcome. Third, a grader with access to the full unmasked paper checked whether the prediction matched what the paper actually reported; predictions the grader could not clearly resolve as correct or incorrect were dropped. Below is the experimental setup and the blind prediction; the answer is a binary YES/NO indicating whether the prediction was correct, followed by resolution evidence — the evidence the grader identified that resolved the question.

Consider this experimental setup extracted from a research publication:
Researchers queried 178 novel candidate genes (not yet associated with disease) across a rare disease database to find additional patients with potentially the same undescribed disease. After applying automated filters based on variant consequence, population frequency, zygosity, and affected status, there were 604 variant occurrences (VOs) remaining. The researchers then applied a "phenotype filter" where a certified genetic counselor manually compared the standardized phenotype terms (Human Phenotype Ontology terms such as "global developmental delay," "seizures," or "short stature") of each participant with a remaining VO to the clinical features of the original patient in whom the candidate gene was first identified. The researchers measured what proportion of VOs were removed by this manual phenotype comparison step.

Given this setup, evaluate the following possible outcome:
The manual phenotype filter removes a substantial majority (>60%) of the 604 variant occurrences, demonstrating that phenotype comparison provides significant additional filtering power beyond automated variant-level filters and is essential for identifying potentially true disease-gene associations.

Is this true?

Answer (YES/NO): YES